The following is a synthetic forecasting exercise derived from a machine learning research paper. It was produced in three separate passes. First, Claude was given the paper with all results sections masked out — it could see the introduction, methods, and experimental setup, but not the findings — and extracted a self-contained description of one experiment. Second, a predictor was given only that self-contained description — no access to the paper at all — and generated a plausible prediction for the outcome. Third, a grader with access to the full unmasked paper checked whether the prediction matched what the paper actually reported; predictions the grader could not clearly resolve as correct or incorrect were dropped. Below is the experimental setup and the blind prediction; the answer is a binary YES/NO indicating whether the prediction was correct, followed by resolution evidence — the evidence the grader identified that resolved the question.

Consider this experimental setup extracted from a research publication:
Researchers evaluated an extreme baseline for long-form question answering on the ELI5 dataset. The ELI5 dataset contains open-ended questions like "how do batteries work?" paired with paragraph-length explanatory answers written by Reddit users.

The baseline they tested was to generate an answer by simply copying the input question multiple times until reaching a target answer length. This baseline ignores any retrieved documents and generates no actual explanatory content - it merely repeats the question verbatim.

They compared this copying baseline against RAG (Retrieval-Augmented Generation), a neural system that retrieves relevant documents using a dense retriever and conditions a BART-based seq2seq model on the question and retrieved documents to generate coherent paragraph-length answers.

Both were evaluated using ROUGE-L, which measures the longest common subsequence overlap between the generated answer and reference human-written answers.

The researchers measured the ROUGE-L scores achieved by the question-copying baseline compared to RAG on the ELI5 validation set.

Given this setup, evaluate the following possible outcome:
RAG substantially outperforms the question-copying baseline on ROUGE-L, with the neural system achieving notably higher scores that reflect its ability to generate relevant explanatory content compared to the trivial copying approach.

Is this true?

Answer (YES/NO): NO